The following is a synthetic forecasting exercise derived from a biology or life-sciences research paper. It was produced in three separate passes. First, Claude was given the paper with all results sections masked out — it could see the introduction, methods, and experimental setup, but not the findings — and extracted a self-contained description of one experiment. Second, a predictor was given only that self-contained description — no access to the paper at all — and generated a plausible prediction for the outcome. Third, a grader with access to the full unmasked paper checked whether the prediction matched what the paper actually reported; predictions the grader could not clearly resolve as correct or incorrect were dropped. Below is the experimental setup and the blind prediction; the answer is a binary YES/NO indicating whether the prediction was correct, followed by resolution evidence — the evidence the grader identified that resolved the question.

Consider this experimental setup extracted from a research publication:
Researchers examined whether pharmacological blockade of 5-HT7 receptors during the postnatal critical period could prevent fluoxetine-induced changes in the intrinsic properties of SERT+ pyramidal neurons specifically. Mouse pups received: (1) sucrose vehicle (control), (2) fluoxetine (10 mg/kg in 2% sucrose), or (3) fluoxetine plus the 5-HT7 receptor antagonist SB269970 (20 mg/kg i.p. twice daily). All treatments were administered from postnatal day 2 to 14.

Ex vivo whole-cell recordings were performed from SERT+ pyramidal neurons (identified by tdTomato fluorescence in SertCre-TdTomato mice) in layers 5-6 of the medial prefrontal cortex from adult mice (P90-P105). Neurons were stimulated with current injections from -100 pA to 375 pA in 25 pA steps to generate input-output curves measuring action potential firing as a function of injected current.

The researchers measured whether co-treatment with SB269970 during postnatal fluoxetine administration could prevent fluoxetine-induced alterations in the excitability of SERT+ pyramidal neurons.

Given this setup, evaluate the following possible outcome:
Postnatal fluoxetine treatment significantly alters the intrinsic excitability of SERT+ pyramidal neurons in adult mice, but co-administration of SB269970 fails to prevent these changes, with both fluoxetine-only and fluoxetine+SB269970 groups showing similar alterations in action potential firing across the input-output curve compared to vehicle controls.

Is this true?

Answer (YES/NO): NO